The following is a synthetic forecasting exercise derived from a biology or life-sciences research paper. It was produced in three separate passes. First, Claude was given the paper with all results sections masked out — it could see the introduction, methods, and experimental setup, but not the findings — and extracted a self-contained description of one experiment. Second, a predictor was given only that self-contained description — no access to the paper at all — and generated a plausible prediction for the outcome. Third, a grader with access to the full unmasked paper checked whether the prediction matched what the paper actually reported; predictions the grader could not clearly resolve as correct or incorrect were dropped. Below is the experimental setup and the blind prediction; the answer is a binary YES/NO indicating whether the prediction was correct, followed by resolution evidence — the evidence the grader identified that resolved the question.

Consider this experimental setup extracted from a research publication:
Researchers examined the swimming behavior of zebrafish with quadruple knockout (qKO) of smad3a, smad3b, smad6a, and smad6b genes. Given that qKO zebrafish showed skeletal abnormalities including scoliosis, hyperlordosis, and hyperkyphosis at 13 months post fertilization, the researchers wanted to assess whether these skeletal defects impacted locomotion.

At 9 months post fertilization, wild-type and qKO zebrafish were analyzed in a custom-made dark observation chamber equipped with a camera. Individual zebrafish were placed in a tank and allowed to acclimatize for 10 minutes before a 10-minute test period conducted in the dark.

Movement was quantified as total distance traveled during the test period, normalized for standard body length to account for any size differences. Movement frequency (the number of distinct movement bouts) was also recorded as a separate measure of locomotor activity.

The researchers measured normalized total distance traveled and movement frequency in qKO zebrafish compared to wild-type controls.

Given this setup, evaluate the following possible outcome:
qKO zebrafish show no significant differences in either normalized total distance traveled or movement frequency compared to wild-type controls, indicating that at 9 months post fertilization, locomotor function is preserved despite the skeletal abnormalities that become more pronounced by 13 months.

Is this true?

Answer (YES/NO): NO